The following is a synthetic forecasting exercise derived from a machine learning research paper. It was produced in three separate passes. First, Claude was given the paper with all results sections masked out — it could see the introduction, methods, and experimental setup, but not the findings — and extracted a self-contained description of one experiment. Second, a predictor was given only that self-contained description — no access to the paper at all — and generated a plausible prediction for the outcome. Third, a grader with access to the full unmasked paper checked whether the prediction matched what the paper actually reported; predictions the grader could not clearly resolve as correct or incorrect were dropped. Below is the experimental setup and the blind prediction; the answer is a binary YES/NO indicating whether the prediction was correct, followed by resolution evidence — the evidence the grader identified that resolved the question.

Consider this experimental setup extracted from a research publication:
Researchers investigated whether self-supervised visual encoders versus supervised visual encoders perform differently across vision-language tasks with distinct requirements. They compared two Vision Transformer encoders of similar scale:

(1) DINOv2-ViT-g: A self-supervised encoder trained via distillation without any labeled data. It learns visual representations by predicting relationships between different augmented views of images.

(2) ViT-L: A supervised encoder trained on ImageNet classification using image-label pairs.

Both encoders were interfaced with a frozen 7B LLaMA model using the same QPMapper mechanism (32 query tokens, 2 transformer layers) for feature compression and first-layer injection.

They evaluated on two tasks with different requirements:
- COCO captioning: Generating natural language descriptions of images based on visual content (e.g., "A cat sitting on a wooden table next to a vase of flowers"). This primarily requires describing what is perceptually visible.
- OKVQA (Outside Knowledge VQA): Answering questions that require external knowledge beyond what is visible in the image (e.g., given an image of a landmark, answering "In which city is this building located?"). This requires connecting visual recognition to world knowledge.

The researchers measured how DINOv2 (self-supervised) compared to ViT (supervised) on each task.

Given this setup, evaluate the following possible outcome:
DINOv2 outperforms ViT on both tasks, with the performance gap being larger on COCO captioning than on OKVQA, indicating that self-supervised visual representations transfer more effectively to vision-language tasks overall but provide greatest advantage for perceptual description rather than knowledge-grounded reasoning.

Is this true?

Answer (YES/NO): NO